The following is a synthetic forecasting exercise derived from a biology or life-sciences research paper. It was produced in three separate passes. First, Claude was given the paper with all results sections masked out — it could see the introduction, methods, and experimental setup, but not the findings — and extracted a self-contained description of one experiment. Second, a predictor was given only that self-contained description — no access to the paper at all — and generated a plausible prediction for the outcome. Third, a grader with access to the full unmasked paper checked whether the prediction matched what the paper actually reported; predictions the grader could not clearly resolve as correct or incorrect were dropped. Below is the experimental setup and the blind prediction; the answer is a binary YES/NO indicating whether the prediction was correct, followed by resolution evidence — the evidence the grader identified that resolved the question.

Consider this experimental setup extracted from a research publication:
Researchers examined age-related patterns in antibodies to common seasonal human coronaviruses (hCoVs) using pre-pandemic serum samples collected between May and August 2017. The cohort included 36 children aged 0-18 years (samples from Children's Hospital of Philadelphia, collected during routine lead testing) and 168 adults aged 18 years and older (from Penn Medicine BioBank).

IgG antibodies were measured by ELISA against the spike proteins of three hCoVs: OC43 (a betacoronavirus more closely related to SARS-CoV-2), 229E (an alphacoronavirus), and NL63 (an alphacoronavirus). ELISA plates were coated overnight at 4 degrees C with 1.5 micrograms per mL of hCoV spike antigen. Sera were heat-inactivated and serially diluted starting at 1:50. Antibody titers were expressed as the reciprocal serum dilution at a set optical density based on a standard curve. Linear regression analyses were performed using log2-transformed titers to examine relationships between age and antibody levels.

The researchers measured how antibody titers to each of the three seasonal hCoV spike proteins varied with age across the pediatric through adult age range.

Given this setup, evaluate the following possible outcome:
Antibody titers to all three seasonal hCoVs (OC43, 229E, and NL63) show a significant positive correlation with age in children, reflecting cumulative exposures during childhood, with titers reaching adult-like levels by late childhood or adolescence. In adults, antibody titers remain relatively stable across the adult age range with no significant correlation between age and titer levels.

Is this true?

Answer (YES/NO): NO